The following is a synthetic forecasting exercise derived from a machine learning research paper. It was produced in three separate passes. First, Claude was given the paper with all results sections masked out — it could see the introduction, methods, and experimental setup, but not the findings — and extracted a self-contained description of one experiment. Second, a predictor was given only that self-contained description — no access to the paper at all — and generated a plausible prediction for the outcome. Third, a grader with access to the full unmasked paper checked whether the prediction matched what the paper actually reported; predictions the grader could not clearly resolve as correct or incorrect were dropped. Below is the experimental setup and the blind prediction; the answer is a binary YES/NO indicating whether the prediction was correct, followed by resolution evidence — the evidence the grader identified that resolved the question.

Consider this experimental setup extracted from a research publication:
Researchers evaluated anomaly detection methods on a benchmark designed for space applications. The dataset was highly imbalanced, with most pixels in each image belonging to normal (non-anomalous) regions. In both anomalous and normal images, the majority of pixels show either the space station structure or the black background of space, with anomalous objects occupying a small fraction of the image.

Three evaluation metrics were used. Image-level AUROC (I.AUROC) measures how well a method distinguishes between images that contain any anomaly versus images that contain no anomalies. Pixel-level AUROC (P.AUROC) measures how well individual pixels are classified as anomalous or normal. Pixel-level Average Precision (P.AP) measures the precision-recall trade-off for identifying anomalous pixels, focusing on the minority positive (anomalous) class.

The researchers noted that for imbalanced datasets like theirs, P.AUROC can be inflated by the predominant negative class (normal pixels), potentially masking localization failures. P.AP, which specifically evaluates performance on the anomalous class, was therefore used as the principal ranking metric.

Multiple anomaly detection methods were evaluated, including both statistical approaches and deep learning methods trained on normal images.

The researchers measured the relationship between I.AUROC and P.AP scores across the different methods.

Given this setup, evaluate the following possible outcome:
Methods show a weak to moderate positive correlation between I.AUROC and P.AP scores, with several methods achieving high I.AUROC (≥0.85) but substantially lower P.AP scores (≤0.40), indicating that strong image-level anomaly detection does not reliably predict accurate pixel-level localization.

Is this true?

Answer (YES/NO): NO